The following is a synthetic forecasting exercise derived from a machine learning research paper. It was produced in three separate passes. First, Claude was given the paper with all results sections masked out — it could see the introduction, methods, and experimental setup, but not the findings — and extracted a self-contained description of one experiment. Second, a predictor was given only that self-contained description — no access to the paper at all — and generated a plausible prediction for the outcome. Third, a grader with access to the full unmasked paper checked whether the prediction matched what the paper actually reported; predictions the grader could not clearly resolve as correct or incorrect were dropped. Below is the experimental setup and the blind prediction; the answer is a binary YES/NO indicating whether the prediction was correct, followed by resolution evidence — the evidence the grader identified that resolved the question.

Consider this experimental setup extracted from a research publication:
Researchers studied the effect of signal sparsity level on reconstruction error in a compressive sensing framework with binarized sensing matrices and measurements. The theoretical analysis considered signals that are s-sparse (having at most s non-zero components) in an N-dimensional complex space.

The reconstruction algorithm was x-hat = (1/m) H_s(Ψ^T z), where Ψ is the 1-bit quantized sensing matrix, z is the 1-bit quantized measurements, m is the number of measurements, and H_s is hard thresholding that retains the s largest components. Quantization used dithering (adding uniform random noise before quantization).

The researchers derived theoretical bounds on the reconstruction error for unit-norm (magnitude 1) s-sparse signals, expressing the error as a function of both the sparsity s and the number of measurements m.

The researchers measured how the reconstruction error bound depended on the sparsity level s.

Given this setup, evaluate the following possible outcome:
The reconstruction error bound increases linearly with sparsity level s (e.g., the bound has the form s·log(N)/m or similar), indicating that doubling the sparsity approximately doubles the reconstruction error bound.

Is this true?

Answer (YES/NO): NO